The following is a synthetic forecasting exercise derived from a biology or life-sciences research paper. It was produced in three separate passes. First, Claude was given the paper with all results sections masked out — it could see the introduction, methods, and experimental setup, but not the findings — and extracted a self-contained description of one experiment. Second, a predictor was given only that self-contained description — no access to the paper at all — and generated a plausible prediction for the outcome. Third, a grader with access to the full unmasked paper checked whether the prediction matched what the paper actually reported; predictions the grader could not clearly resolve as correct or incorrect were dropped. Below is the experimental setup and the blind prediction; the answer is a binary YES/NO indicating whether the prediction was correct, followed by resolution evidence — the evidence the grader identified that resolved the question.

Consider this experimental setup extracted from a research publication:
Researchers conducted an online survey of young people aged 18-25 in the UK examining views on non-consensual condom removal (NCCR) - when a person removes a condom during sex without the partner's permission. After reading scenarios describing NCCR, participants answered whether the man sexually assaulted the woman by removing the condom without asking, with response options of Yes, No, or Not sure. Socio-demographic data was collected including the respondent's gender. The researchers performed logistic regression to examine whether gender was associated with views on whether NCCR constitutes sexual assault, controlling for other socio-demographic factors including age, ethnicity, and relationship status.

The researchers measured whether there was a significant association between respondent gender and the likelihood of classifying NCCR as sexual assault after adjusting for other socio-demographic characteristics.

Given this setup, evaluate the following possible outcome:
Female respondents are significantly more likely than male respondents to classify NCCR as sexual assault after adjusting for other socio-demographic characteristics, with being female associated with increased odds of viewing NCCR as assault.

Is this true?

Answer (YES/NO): YES